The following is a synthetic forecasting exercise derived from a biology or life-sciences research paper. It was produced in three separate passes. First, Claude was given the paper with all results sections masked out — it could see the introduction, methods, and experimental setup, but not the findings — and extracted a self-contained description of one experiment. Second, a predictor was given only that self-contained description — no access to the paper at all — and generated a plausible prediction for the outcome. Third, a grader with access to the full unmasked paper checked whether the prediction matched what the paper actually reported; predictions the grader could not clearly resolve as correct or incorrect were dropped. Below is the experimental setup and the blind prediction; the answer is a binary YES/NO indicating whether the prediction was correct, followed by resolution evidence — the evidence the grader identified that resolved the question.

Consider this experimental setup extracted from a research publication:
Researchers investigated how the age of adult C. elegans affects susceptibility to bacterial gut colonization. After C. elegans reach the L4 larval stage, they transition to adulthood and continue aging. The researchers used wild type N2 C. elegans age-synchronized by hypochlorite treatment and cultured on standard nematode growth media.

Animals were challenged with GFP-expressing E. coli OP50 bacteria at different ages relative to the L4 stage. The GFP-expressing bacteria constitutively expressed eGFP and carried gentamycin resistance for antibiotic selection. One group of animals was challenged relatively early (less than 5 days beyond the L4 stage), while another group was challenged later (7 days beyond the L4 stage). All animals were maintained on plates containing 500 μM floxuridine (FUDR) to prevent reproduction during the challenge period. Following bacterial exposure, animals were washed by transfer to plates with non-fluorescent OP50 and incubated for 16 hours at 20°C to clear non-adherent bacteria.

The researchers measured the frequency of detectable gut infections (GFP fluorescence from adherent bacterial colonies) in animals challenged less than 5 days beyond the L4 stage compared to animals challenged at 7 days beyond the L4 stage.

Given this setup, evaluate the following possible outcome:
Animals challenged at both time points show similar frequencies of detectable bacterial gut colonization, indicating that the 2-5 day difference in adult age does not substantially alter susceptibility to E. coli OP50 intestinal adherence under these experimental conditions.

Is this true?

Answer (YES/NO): NO